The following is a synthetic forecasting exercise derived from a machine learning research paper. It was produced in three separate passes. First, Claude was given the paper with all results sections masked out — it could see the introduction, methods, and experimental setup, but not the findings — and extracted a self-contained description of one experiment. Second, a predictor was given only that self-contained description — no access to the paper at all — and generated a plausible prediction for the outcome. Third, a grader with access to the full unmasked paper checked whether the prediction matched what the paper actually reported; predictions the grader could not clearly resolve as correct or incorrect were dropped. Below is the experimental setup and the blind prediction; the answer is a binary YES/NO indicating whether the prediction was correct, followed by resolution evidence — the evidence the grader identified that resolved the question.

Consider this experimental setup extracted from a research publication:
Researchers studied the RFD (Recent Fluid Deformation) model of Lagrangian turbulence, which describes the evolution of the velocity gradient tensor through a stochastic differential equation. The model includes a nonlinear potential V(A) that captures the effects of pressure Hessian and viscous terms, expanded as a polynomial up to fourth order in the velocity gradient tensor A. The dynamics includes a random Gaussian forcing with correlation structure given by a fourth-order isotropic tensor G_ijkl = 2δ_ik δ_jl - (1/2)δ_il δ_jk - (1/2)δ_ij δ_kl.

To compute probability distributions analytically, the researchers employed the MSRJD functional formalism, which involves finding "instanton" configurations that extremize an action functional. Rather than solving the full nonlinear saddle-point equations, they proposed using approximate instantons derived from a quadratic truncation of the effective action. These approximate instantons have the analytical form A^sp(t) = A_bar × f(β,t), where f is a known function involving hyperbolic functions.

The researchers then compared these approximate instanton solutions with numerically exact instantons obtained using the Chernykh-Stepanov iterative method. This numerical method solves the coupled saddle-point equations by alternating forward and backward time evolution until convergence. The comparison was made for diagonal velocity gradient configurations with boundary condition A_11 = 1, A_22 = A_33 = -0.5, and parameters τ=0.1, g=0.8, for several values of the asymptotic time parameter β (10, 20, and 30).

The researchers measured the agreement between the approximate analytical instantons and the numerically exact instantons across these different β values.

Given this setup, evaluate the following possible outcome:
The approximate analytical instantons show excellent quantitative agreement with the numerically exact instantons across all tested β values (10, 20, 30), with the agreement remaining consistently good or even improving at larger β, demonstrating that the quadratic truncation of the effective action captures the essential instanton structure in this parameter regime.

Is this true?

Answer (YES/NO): YES